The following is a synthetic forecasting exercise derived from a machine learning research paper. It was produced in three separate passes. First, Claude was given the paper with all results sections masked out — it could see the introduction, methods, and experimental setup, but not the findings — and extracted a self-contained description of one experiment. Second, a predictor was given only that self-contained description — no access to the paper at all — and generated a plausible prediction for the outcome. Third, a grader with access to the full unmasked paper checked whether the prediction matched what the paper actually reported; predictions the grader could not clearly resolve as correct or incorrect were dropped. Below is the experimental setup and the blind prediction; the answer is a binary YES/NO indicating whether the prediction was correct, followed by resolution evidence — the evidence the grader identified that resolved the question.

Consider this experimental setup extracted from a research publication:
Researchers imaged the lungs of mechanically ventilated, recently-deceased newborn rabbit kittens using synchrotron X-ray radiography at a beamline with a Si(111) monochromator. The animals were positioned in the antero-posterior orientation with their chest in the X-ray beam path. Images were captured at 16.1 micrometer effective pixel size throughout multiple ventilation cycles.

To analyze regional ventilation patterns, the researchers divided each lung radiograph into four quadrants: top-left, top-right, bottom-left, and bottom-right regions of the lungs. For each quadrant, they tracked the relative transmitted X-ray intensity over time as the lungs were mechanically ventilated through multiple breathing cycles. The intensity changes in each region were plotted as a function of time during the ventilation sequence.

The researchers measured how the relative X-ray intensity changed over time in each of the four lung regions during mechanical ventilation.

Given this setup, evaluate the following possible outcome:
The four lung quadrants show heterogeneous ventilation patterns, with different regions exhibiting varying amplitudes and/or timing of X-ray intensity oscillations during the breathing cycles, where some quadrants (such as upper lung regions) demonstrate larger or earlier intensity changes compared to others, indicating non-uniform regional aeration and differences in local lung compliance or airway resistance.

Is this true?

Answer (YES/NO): NO